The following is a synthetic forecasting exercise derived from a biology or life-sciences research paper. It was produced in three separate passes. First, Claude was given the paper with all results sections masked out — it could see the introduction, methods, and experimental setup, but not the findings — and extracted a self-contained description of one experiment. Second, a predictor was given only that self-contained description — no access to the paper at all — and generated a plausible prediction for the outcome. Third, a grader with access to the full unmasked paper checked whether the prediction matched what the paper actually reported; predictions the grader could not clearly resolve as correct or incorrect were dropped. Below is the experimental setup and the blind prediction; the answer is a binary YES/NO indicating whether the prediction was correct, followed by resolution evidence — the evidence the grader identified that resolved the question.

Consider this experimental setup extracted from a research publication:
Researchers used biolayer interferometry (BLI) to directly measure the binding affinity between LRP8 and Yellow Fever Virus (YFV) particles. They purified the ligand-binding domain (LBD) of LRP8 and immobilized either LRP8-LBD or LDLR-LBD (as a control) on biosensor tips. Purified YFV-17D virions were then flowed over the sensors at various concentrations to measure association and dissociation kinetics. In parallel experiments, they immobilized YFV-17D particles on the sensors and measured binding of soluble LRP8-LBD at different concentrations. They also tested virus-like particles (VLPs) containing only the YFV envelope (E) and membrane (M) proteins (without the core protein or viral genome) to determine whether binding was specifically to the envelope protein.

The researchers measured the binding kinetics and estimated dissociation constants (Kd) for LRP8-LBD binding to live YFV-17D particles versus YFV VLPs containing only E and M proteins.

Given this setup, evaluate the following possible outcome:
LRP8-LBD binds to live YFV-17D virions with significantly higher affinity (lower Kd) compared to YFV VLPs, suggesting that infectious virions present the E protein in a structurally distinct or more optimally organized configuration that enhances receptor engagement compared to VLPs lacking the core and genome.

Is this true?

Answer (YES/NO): NO